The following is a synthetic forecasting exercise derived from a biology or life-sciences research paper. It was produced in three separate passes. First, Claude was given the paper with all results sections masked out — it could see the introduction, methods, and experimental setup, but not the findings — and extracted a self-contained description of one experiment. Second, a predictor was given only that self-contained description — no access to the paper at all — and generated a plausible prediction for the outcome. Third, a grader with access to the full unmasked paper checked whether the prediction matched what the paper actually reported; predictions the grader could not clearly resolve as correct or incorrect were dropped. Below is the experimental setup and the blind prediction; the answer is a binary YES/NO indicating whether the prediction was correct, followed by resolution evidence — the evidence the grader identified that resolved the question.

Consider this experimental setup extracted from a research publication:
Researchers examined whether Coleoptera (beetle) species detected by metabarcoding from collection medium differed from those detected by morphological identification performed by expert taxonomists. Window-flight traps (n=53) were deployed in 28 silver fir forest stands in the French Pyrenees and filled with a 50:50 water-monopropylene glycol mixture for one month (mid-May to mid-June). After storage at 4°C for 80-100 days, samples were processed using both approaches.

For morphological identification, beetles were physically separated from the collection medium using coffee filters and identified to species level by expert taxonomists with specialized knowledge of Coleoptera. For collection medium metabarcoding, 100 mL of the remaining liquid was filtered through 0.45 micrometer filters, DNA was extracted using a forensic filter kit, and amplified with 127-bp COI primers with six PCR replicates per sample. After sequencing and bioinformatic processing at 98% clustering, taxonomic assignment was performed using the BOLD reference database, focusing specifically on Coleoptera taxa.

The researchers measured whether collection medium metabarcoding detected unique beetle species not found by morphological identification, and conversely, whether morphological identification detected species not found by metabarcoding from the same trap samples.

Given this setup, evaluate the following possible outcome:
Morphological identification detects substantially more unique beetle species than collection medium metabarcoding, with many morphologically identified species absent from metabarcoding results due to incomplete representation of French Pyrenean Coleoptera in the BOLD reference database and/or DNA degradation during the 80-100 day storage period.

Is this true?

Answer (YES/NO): YES